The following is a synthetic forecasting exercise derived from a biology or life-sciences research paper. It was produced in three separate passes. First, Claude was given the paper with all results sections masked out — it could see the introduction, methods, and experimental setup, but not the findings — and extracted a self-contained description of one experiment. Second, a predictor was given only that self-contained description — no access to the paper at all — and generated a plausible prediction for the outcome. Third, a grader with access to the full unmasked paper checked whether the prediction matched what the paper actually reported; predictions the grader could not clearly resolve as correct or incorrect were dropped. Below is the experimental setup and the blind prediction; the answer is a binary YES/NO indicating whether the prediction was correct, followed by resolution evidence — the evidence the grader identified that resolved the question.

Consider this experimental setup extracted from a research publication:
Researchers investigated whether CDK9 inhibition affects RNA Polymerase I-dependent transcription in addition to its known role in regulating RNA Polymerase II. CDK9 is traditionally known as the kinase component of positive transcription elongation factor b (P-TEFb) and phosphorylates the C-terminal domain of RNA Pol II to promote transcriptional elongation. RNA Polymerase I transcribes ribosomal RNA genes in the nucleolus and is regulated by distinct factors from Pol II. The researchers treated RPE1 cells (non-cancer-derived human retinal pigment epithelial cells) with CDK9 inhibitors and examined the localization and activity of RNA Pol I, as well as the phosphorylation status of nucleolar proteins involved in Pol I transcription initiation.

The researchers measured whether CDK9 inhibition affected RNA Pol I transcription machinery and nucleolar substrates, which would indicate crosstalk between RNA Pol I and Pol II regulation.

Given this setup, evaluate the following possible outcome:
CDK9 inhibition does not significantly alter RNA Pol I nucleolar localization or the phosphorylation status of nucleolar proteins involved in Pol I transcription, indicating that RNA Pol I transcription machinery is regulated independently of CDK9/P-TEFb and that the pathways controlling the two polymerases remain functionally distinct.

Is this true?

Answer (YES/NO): NO